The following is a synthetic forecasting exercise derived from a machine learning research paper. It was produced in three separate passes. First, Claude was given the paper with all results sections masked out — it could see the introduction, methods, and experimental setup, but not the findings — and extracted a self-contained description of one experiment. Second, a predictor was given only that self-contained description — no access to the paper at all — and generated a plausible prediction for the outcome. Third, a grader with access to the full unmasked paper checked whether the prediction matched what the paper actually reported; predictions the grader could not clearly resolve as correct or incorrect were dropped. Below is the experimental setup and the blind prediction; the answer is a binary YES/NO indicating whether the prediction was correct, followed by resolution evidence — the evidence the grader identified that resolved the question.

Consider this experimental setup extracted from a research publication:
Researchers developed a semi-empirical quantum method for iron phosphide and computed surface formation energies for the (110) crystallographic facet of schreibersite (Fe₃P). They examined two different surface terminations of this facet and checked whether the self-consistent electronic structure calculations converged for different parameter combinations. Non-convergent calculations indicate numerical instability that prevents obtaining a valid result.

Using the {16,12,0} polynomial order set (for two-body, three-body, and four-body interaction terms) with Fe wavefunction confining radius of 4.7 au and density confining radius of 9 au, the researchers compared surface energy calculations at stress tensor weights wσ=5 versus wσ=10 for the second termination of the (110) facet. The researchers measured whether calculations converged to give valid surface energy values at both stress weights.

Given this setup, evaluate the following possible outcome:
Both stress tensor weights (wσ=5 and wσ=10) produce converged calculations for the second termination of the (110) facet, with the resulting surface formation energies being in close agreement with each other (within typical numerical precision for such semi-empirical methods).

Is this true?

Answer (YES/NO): NO